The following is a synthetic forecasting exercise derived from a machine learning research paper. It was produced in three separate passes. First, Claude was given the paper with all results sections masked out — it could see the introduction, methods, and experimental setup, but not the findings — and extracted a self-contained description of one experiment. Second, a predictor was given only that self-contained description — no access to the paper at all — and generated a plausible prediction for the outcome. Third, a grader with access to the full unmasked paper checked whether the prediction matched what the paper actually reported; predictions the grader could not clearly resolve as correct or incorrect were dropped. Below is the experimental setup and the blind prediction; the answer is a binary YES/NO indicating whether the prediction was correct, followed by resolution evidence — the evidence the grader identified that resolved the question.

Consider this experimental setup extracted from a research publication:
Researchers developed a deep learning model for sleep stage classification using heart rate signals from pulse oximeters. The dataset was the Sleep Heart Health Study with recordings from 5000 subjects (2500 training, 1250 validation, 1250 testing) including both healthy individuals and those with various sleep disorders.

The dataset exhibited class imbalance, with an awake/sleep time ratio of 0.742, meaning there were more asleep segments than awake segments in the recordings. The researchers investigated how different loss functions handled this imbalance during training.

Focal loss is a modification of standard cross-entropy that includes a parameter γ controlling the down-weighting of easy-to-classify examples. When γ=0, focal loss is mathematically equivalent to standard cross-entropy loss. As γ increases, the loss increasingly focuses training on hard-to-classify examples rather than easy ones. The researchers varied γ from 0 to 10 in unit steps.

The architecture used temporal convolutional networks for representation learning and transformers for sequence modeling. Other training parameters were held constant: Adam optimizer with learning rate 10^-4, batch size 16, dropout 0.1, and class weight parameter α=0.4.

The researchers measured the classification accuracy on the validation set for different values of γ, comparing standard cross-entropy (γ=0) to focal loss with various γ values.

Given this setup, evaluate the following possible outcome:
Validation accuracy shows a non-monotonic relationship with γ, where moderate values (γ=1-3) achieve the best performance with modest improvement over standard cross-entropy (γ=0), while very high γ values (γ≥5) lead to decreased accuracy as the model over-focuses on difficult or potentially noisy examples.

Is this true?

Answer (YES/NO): NO